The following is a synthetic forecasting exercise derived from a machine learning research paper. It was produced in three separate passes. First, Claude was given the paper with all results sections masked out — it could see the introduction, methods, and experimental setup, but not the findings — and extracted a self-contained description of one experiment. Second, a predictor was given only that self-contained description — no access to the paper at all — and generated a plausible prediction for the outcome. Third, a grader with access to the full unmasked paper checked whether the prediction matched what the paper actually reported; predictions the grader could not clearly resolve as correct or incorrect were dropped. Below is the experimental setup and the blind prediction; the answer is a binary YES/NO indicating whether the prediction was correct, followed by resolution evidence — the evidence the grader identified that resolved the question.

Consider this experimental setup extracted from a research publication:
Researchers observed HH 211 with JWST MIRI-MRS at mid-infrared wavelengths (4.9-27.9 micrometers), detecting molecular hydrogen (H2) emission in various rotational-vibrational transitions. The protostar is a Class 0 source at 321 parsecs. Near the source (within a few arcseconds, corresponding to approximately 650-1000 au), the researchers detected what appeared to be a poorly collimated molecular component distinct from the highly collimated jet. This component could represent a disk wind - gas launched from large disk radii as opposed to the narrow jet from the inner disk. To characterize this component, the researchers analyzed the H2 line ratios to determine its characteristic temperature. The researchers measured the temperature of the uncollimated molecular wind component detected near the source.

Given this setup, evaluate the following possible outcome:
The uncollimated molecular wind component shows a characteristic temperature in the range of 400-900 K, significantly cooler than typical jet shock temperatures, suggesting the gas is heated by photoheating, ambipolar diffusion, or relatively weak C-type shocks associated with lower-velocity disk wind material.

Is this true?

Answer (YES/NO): NO